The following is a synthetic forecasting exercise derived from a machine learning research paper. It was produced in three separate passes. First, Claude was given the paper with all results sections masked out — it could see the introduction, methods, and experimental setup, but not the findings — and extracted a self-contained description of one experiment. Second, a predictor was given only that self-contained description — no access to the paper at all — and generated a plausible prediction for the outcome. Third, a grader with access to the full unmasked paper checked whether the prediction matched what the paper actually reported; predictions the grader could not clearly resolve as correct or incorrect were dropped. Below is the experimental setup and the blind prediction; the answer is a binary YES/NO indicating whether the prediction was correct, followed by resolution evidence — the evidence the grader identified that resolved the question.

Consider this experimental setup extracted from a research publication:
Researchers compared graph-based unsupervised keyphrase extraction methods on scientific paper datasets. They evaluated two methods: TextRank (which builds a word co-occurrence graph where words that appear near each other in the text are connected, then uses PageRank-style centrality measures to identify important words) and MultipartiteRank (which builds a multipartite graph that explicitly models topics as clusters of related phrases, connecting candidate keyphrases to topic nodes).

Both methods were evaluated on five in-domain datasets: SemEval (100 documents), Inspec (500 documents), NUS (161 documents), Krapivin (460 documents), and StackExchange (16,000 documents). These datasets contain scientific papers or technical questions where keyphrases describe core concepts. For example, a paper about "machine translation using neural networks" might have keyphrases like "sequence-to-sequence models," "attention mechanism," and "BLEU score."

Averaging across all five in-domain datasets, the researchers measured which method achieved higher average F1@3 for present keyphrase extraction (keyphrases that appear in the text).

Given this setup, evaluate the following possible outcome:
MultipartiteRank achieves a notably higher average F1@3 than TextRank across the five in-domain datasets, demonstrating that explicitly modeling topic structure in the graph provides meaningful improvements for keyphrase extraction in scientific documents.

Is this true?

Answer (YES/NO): YES